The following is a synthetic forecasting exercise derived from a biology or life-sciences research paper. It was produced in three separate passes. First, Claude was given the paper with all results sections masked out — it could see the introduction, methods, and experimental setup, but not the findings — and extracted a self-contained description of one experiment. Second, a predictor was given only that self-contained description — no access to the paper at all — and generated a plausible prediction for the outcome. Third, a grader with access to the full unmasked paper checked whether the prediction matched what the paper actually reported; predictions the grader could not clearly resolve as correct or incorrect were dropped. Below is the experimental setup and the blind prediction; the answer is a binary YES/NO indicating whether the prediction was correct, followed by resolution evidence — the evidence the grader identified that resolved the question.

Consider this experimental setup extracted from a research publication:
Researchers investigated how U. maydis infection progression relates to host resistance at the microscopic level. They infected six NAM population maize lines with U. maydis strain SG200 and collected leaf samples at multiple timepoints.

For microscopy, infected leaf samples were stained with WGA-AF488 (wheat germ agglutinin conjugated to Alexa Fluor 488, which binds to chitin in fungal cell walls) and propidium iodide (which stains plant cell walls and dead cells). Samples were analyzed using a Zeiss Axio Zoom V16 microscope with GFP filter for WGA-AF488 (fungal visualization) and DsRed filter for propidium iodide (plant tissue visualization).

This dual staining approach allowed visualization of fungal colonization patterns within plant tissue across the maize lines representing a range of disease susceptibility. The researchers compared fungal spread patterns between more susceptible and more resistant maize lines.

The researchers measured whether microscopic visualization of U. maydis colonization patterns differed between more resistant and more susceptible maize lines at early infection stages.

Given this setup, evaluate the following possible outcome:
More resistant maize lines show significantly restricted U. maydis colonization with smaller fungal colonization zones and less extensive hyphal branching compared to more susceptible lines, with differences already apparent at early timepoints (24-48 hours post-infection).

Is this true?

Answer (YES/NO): NO